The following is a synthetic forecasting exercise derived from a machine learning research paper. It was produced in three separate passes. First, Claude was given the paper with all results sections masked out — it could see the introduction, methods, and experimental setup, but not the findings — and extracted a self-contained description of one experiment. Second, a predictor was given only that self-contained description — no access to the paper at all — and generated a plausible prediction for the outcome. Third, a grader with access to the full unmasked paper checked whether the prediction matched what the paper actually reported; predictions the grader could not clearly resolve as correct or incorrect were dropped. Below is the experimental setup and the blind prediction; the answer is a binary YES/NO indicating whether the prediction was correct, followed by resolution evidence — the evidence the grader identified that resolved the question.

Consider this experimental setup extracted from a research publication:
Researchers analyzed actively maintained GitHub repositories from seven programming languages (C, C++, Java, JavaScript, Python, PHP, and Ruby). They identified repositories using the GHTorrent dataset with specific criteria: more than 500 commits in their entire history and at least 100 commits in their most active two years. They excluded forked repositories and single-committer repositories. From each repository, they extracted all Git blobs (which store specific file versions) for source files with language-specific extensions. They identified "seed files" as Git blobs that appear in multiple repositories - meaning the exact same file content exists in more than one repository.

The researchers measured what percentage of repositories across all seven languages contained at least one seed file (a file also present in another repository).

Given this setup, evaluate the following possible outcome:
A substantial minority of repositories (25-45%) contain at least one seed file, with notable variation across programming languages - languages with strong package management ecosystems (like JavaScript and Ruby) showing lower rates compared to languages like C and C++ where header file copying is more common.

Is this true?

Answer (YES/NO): NO